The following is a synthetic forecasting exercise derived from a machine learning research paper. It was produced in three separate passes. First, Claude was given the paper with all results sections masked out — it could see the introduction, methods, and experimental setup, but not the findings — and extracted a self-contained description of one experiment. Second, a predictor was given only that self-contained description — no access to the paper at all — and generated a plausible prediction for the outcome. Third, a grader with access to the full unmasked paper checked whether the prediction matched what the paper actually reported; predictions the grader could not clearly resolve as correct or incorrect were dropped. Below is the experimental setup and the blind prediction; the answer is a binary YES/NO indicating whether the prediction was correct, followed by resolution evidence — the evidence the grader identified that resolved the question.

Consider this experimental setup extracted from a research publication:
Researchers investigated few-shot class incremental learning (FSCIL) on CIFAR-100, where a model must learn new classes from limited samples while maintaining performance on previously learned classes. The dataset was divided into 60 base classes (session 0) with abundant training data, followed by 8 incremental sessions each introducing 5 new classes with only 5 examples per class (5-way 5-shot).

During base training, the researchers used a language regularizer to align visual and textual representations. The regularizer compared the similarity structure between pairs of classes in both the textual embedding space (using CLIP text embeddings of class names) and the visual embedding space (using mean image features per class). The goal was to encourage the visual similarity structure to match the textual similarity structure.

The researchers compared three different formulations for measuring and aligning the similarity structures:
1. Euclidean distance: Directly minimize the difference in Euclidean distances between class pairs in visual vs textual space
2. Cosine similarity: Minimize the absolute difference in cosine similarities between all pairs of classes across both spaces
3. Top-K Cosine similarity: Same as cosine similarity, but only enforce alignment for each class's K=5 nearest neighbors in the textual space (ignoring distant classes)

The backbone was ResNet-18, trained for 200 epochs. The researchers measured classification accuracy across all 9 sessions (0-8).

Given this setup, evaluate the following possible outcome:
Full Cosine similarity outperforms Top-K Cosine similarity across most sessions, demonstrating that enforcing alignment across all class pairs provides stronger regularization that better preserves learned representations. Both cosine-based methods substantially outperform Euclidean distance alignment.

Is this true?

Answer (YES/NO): NO